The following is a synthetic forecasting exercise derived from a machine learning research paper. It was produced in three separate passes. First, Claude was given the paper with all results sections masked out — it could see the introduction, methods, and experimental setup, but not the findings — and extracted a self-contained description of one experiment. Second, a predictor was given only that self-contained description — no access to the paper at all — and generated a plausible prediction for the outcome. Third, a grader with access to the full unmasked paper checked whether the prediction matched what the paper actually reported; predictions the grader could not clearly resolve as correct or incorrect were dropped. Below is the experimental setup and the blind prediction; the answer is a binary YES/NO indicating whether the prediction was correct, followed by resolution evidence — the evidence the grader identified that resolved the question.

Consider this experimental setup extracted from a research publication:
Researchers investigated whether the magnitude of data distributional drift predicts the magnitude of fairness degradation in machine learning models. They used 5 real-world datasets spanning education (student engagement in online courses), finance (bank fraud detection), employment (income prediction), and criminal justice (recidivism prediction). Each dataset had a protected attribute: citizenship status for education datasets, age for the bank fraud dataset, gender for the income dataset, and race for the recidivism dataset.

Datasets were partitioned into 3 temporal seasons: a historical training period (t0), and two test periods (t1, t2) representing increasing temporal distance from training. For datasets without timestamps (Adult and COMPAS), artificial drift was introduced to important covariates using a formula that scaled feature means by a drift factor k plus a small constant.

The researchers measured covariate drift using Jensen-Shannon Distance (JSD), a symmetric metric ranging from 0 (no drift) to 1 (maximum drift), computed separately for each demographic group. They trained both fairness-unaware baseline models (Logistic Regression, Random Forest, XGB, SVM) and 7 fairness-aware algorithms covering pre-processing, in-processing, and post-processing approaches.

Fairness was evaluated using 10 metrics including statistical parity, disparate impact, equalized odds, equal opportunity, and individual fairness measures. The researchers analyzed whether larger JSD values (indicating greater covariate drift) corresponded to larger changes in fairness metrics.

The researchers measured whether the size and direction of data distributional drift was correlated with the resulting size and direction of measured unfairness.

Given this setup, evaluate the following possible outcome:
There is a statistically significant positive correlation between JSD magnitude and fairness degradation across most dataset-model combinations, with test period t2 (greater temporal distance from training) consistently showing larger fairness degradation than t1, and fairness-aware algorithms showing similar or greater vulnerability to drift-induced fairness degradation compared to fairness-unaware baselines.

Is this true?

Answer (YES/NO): NO